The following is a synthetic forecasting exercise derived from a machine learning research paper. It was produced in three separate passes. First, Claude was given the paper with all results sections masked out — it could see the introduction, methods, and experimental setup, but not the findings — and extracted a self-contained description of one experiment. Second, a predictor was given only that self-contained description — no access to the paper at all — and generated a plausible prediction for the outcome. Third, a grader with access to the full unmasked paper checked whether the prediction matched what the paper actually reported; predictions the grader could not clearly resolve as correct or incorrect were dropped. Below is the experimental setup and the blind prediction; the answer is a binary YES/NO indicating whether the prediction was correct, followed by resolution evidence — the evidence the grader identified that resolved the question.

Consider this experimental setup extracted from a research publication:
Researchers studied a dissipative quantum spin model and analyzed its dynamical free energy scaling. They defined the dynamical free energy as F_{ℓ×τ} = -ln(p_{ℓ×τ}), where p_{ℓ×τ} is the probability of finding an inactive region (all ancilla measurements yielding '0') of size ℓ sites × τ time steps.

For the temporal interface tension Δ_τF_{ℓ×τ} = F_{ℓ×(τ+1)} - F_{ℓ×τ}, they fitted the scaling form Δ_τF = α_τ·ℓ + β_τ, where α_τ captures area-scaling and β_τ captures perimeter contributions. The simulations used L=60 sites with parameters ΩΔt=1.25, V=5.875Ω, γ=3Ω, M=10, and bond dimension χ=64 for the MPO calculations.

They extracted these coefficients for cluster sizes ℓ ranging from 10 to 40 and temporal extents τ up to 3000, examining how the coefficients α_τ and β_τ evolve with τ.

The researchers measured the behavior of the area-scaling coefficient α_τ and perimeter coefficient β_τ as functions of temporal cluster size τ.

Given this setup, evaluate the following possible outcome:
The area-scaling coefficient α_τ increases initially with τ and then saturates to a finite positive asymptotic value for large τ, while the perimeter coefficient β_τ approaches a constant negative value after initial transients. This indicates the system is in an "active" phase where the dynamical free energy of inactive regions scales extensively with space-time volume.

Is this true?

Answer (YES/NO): NO